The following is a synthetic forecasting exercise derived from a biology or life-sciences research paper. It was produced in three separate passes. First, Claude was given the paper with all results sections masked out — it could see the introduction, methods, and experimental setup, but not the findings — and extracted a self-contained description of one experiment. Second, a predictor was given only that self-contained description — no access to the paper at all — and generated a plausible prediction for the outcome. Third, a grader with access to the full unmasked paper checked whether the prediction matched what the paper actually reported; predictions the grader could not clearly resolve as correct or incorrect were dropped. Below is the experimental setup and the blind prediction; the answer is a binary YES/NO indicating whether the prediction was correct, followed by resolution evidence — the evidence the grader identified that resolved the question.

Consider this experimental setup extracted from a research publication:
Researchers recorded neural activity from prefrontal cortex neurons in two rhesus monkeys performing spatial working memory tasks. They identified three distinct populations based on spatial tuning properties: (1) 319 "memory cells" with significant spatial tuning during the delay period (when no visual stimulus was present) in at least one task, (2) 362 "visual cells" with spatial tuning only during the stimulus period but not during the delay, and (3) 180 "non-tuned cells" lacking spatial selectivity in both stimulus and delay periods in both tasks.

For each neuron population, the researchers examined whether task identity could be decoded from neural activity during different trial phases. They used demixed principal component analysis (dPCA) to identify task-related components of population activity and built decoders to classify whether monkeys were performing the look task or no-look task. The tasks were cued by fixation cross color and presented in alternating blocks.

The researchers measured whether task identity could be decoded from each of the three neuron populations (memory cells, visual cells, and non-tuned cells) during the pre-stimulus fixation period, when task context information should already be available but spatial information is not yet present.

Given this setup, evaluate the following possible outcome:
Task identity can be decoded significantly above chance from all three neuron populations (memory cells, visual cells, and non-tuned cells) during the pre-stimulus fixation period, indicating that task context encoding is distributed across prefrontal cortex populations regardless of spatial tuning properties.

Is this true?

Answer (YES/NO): YES